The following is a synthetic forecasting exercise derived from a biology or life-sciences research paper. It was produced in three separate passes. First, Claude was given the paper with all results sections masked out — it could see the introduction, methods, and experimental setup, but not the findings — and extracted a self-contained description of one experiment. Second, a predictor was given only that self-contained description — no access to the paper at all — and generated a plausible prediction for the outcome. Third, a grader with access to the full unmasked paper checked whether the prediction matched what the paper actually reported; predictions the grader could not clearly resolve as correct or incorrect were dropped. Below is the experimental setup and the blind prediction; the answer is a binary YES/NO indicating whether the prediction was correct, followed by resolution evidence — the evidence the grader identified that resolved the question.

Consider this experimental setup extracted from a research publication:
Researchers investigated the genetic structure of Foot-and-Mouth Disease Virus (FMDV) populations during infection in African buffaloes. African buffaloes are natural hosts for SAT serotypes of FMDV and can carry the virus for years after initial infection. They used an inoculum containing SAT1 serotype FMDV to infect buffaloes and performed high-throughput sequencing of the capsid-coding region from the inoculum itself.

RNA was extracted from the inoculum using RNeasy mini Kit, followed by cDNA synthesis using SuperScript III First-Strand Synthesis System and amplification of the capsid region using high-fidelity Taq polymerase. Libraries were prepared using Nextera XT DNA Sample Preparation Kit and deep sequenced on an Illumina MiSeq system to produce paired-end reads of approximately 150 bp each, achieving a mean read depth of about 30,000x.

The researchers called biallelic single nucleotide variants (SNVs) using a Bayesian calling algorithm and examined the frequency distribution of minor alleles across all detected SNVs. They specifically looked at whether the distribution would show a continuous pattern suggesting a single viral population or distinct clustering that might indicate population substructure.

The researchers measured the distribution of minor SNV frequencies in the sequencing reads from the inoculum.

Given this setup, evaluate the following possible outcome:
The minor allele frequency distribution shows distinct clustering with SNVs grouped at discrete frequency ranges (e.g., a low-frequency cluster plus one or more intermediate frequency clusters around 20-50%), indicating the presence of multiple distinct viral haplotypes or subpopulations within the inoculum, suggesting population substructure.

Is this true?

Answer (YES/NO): YES